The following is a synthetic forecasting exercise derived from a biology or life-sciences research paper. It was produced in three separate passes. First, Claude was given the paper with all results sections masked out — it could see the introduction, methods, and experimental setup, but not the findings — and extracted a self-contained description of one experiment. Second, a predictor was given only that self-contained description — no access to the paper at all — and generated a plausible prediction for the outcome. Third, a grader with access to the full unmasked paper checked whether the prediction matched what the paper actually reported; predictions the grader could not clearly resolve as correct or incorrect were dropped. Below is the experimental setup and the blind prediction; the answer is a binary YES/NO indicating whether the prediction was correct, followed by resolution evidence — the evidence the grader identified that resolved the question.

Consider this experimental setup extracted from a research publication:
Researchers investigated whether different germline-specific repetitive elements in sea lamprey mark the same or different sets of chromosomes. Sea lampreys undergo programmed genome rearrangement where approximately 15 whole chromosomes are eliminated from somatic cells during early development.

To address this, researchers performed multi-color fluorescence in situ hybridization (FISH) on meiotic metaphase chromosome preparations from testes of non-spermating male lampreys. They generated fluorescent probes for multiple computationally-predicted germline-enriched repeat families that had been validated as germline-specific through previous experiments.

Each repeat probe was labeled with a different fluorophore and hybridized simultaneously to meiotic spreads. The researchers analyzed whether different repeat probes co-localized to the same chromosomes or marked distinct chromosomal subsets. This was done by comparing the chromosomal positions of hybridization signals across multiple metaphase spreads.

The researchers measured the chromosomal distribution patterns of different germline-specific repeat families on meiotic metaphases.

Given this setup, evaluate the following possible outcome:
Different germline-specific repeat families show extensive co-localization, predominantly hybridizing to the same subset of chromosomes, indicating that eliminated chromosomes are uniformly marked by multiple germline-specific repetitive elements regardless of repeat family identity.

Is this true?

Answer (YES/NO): NO